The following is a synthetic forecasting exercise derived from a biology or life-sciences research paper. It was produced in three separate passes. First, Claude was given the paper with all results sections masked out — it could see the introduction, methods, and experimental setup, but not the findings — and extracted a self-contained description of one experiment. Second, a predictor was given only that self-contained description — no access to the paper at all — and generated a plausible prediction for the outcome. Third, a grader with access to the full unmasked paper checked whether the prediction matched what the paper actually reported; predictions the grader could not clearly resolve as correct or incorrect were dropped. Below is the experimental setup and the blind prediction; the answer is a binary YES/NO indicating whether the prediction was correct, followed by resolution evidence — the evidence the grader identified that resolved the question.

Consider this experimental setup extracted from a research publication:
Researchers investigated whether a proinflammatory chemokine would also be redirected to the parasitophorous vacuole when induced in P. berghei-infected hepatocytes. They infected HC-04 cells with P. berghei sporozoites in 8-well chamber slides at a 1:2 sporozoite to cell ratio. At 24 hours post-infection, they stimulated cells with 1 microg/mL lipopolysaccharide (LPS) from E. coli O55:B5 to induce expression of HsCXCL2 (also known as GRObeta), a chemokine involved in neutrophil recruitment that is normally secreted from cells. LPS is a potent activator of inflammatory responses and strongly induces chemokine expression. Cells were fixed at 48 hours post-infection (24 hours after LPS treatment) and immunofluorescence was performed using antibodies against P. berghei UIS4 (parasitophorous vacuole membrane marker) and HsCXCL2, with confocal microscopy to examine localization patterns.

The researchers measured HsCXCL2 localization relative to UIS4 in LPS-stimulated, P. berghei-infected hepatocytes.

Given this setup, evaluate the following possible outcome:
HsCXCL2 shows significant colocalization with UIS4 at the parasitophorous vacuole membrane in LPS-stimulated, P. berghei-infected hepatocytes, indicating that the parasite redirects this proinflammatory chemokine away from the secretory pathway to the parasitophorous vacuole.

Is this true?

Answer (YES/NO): YES